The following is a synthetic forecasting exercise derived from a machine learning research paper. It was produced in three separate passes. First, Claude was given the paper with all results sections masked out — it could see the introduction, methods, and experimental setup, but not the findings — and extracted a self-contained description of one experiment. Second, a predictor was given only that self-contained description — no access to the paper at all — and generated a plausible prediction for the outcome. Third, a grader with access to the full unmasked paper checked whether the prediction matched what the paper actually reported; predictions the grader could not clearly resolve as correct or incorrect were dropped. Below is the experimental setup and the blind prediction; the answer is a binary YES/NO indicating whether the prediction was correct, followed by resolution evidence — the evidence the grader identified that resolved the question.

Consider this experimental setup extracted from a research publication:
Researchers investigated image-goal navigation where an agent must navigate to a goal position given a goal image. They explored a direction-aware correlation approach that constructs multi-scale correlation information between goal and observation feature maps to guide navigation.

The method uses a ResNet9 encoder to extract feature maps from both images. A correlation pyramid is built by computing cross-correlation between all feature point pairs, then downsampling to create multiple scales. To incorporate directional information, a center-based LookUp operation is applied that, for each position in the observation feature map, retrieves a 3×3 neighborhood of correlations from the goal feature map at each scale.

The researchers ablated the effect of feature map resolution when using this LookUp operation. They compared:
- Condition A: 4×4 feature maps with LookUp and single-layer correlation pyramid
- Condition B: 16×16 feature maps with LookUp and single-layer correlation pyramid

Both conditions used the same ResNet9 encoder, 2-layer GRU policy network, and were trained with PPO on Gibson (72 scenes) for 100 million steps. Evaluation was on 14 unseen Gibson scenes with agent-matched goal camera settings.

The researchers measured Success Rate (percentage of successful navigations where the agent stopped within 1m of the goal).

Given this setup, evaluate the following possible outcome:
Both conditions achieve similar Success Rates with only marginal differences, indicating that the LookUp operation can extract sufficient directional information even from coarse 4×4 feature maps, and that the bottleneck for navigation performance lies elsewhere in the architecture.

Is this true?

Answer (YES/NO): NO